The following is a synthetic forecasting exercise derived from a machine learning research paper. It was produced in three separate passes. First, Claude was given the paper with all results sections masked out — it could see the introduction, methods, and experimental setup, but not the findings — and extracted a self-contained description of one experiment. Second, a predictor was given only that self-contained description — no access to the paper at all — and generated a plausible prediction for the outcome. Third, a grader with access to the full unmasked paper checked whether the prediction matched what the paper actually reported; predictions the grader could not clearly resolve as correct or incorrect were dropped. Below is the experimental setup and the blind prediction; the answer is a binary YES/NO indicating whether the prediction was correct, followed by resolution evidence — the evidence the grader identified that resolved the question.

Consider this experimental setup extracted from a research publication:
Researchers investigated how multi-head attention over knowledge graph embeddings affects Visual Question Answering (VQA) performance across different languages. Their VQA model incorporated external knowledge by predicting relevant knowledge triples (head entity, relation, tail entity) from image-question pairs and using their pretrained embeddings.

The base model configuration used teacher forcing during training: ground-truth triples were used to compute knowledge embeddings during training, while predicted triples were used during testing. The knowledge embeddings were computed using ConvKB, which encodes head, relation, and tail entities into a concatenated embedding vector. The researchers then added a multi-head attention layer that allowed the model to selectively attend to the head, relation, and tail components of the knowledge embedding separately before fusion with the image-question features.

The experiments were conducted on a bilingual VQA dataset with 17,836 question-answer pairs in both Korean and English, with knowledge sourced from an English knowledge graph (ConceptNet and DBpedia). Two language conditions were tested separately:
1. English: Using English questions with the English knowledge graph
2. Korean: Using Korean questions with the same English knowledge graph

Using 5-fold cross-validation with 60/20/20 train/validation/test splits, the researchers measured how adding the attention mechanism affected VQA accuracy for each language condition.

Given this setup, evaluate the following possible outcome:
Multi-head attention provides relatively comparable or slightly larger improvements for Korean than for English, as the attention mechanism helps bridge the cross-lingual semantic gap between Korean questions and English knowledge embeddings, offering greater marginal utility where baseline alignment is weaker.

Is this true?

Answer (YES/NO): NO